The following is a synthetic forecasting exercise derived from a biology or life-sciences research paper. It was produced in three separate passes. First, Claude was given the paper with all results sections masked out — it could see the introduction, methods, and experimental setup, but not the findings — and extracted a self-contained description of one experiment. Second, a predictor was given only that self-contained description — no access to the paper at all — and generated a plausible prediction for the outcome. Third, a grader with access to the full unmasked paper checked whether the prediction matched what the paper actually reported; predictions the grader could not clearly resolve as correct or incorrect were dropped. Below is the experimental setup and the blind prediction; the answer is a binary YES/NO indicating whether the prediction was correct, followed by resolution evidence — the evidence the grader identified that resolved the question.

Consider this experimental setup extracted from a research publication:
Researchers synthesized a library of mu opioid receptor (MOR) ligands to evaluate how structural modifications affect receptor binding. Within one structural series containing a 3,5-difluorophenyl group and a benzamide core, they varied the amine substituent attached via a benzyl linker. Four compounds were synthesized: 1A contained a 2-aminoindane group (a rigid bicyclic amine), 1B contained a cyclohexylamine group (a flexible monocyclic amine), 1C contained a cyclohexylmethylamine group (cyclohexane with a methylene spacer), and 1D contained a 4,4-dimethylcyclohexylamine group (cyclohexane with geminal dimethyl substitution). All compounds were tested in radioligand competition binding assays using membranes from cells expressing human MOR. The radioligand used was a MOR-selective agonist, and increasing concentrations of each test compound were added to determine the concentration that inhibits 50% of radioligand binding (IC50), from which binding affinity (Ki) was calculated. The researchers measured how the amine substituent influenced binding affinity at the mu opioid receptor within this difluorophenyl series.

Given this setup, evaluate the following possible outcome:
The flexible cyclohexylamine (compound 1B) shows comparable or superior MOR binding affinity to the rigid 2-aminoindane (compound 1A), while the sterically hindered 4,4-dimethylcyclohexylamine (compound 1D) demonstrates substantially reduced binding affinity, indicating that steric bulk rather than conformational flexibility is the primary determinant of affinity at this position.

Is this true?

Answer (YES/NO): NO